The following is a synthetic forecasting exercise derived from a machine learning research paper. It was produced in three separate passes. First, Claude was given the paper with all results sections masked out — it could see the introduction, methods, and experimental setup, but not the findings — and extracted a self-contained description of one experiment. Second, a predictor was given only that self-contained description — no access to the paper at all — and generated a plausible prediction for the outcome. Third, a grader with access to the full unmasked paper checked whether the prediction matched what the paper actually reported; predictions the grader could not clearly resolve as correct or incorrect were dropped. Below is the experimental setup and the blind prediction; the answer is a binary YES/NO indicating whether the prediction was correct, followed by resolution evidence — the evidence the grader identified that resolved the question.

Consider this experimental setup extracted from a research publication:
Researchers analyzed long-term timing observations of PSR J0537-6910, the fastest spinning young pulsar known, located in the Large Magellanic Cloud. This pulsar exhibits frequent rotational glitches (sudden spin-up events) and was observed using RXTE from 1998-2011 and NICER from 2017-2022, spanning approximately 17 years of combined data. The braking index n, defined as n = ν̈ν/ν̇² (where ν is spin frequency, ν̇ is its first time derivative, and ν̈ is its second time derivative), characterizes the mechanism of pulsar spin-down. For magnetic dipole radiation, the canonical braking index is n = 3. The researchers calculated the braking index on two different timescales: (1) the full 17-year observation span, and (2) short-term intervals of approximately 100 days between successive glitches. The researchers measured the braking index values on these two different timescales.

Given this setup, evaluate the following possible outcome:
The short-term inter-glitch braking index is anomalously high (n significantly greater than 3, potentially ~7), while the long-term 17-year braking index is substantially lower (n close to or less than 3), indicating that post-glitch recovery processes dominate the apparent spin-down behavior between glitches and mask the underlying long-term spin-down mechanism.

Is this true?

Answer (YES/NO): NO